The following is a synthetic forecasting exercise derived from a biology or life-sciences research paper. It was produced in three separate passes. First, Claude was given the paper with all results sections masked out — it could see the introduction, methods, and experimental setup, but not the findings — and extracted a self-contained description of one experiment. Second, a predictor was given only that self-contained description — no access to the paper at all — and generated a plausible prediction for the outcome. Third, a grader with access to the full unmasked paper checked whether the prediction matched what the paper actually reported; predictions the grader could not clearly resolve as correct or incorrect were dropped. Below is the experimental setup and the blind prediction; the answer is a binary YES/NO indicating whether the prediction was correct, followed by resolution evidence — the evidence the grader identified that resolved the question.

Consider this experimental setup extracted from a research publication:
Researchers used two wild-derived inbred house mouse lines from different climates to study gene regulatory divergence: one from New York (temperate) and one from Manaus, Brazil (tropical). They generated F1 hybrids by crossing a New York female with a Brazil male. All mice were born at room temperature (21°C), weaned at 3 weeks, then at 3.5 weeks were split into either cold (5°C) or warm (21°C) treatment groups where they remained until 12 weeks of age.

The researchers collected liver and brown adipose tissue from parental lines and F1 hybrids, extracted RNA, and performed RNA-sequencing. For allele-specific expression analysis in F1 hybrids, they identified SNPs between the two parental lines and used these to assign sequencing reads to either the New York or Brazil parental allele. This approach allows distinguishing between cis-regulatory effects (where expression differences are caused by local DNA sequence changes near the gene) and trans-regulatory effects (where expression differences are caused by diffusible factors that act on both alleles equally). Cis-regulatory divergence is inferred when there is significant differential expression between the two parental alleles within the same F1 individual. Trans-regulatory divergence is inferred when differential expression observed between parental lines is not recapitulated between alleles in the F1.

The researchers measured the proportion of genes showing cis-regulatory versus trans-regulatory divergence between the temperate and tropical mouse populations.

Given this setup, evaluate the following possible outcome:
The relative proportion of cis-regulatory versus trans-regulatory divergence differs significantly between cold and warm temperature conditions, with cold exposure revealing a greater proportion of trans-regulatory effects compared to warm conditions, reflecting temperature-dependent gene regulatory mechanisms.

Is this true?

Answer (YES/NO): NO